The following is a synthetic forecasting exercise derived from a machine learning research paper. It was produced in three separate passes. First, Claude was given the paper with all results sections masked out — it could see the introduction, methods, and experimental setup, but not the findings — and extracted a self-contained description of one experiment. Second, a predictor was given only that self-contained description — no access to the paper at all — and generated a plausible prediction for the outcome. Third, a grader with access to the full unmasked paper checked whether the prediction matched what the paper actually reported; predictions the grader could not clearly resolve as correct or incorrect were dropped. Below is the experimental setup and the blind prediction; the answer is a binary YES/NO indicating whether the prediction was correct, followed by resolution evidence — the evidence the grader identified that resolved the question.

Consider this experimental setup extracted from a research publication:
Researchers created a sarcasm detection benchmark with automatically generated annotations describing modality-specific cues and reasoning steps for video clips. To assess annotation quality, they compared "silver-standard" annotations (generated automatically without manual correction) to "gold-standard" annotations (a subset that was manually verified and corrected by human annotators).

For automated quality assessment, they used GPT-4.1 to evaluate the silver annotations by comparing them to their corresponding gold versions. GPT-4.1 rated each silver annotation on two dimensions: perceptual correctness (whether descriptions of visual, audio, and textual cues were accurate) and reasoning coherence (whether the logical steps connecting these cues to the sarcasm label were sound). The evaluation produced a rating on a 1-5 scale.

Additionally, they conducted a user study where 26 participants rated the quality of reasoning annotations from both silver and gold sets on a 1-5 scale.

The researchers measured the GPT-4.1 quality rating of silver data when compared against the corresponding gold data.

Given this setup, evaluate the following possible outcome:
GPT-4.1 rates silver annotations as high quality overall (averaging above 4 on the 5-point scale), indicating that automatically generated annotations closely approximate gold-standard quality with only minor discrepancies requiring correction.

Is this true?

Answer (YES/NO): YES